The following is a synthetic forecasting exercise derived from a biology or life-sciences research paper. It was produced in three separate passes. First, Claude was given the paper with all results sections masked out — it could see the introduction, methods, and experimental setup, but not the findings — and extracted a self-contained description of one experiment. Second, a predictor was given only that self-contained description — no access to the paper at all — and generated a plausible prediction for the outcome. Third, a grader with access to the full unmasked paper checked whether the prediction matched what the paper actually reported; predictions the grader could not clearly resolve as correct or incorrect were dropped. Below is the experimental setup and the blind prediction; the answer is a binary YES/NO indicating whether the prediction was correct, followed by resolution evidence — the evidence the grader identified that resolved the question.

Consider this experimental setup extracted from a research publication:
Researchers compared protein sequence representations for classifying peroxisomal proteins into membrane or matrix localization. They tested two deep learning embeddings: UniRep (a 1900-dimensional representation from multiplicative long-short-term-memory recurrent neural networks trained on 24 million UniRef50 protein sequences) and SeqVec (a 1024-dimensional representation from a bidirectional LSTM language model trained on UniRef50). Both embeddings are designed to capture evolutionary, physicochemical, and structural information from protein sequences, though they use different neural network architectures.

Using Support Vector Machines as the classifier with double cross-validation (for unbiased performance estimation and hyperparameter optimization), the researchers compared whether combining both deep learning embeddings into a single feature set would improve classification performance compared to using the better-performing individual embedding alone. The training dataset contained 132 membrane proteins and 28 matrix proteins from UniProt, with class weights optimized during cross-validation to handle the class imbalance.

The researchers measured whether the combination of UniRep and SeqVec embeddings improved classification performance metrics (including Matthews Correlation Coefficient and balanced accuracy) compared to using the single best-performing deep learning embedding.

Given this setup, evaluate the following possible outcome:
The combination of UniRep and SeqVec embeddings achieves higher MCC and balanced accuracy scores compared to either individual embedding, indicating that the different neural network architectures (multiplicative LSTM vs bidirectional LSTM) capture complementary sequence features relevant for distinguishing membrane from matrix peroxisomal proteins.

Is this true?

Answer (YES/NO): YES